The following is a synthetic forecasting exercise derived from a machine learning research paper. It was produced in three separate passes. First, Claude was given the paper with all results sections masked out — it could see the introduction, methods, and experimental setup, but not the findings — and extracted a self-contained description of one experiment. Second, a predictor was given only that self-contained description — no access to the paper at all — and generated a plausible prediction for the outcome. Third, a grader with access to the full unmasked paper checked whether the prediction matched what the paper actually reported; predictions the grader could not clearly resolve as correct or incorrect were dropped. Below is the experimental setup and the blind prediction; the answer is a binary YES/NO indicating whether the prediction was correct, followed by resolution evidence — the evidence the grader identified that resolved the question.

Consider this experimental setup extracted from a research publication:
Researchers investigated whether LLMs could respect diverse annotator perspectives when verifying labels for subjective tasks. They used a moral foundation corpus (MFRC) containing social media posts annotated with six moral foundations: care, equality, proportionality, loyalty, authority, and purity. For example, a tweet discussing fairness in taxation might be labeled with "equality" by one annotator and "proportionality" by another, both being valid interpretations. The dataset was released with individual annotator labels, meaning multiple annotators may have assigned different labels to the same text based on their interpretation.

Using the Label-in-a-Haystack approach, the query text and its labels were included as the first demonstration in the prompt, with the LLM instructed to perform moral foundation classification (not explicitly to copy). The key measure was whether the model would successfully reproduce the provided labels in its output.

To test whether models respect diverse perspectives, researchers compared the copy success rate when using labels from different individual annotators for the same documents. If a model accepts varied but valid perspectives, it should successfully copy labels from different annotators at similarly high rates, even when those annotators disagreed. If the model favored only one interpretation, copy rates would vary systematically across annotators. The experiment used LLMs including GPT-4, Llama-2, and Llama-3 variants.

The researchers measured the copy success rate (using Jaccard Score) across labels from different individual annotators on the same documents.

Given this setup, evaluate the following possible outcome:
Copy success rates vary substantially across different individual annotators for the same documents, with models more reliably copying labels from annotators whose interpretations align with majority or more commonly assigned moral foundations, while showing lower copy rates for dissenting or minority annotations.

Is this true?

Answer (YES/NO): NO